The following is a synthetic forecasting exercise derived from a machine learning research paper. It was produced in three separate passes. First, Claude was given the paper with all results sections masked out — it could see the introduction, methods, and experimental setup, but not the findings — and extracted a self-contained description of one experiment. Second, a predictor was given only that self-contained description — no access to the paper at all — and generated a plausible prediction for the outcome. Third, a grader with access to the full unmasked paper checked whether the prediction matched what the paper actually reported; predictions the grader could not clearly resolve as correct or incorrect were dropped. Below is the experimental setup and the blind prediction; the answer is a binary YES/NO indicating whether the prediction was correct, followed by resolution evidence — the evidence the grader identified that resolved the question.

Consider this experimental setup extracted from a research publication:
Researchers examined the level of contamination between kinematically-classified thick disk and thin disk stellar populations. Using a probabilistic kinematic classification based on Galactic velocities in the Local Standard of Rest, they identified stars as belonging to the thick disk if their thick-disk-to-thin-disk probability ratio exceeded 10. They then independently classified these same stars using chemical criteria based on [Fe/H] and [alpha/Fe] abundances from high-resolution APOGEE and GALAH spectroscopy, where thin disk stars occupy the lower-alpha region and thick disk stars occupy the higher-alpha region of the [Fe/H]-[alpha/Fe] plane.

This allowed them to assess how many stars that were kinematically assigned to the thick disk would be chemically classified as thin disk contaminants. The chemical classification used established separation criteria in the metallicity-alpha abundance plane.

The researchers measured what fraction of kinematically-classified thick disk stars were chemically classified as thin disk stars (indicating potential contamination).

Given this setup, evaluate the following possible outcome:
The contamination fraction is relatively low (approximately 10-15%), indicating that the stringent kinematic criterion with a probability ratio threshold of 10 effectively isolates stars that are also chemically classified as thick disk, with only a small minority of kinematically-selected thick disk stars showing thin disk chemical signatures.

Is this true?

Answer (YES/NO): NO